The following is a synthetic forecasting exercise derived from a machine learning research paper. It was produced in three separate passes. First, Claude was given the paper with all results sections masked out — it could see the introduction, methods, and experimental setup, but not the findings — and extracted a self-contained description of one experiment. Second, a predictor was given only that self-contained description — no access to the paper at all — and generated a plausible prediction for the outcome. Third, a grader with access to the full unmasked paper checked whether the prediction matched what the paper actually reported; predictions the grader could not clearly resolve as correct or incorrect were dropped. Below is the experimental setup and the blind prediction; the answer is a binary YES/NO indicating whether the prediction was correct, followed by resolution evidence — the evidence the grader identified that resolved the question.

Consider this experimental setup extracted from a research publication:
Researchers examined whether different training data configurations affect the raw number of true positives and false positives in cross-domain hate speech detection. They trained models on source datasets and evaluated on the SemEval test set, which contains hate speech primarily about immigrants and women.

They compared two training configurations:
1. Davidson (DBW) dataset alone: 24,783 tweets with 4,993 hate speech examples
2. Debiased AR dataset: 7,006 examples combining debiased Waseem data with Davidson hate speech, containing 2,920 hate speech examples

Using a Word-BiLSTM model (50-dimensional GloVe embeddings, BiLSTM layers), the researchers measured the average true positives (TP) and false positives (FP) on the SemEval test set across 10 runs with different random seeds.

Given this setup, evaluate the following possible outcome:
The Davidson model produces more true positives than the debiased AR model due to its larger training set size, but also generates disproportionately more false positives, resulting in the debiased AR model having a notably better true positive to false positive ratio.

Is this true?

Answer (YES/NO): NO